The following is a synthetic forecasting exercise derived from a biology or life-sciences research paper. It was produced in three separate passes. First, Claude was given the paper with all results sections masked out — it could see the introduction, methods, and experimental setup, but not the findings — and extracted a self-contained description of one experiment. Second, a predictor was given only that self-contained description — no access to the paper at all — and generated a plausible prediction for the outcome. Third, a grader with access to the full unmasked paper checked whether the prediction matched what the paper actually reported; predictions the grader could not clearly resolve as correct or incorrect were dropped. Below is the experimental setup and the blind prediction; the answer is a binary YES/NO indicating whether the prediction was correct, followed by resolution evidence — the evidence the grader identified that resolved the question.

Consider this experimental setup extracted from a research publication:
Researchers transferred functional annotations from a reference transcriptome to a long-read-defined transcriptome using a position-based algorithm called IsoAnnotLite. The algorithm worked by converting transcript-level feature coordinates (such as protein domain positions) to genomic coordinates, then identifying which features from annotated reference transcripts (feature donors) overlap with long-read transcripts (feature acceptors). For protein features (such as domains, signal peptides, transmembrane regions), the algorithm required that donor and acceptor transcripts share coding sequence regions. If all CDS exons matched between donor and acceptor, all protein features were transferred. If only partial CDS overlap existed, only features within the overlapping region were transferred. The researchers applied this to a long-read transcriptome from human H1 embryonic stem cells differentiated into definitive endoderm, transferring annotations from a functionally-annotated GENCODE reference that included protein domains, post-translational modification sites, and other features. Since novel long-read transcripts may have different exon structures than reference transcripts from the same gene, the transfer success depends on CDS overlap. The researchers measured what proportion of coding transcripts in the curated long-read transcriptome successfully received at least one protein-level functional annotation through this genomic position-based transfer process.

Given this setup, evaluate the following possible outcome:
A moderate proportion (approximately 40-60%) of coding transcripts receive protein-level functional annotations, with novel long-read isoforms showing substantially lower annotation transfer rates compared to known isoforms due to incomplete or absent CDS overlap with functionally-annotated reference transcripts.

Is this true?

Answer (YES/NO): NO